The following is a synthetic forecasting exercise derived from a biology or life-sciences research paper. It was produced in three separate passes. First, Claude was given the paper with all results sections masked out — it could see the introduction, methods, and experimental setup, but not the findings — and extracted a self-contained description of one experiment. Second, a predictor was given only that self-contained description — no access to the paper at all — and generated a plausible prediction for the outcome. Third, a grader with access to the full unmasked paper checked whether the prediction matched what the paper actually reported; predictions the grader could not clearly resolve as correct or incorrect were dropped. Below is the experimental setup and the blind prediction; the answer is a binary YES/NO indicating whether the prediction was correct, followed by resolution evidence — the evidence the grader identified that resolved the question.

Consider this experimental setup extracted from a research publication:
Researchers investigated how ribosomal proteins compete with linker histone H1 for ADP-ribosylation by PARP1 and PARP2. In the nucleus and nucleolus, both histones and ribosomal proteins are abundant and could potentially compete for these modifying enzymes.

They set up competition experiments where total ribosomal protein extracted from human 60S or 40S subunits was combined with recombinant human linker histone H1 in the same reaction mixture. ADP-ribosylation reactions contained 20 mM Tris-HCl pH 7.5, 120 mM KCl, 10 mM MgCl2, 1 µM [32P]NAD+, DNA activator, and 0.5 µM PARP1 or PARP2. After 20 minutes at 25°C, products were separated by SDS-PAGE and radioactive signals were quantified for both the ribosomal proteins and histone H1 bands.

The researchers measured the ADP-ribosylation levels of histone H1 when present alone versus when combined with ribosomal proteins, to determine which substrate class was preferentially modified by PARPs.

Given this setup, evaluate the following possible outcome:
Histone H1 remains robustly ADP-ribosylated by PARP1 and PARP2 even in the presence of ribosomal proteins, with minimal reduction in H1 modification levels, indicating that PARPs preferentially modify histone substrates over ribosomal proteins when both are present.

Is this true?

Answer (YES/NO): NO